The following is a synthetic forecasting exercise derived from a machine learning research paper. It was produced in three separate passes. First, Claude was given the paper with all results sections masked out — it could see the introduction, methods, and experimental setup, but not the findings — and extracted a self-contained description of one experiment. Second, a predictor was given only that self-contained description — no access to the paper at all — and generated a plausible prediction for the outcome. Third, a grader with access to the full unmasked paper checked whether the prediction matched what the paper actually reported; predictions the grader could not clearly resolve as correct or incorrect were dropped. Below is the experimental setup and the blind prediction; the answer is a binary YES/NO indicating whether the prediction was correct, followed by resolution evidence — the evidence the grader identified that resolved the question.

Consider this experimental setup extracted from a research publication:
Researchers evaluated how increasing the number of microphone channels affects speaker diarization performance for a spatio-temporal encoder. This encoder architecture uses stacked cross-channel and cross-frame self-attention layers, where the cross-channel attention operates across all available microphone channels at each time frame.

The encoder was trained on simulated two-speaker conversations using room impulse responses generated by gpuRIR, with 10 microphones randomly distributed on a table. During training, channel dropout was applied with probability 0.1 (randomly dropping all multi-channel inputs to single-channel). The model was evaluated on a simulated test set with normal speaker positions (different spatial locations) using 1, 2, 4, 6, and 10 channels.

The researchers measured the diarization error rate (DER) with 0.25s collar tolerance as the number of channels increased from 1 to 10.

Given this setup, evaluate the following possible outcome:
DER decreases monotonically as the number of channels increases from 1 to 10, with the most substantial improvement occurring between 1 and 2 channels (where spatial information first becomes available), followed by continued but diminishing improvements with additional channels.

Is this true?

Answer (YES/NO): YES